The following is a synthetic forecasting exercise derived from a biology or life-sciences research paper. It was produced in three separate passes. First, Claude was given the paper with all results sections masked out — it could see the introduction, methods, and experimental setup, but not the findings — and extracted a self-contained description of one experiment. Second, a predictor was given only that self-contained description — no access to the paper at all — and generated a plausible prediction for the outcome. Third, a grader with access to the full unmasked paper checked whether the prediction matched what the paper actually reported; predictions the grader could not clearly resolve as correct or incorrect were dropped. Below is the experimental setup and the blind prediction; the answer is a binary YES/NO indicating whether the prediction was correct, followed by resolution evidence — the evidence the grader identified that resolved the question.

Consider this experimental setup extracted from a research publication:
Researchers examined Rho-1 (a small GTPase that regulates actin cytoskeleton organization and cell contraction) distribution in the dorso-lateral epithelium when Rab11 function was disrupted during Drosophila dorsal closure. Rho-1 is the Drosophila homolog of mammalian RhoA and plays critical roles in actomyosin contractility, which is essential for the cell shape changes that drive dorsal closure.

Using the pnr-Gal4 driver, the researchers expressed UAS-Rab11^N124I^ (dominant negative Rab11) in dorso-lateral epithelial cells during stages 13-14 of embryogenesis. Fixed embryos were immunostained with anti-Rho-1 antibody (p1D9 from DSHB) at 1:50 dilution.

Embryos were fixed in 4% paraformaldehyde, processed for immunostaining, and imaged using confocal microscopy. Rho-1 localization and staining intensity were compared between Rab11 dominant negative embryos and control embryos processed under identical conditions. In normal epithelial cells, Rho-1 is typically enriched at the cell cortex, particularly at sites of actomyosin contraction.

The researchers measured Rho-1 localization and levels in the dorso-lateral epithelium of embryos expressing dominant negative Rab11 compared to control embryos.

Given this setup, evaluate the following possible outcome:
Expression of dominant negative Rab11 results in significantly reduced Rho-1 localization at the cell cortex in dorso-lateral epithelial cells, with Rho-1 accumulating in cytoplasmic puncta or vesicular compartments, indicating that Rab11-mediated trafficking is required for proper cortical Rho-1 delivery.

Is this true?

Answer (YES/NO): NO